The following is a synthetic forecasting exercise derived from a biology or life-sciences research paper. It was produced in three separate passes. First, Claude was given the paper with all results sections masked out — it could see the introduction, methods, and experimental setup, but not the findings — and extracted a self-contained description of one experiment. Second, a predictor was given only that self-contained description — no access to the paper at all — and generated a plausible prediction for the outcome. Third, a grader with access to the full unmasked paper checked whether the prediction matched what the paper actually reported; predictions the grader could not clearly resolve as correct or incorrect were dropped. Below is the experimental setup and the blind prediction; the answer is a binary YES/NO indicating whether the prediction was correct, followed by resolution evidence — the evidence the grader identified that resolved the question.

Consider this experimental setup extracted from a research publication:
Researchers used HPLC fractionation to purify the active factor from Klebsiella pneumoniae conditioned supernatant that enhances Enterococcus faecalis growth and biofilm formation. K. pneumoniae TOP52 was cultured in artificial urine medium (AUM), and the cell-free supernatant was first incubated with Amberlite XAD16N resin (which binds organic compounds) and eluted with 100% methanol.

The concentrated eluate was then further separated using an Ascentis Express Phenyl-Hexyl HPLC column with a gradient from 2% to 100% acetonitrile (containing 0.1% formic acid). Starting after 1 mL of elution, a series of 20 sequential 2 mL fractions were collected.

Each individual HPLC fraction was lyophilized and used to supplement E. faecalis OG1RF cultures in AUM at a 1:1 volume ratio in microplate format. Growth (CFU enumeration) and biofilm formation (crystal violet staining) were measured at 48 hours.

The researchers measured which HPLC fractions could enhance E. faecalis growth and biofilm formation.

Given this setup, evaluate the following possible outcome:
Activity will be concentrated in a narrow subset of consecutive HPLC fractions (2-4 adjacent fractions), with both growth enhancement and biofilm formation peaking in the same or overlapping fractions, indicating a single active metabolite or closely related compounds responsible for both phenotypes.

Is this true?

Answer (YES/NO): YES